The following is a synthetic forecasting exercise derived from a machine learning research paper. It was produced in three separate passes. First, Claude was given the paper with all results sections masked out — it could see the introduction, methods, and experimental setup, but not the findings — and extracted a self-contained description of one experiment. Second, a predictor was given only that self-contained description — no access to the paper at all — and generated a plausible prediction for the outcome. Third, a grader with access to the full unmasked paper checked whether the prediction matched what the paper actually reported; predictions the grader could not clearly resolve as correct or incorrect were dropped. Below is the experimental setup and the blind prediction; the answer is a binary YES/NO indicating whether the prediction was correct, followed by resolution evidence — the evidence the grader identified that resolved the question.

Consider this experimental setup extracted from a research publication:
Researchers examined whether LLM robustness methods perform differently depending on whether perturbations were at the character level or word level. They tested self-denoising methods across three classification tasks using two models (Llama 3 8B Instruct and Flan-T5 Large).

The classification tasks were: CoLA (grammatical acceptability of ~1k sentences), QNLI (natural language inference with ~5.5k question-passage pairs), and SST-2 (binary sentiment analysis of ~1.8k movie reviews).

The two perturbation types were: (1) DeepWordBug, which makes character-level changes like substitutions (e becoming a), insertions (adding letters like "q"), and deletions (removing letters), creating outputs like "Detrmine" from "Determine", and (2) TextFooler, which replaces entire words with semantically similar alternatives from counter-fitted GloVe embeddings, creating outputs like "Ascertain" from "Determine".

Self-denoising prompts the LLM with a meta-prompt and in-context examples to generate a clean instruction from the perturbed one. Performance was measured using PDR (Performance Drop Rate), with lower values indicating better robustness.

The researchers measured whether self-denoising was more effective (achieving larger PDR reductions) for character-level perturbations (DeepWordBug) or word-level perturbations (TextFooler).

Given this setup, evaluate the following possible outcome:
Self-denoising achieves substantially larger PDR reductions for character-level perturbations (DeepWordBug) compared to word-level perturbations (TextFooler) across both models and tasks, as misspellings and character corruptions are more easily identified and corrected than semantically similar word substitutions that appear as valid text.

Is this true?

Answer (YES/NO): YES